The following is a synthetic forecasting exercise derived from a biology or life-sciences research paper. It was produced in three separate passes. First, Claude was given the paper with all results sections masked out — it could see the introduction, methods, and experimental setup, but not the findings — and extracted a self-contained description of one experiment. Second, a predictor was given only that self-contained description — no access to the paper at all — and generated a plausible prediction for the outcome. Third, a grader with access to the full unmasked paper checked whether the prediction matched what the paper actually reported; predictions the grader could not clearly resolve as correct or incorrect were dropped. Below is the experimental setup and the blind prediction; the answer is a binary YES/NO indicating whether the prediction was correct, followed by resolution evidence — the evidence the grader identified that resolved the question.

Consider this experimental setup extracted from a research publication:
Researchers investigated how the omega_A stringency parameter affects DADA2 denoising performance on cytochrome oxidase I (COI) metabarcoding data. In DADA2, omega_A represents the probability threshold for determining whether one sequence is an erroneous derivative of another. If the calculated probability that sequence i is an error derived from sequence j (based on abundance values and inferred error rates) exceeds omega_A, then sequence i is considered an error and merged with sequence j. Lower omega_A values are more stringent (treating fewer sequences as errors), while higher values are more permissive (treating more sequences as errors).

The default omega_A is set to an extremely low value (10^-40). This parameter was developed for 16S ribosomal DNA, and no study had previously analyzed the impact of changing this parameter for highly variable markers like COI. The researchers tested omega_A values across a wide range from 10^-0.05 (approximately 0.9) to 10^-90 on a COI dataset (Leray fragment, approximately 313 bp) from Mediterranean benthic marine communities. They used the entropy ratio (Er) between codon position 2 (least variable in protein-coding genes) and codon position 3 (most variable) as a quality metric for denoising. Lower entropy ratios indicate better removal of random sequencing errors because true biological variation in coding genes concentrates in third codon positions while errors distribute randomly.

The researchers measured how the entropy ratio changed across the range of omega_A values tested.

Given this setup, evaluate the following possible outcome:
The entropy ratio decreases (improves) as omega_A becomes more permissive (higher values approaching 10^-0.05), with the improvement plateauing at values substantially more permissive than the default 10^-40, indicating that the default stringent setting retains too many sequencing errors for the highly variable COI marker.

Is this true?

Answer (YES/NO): NO